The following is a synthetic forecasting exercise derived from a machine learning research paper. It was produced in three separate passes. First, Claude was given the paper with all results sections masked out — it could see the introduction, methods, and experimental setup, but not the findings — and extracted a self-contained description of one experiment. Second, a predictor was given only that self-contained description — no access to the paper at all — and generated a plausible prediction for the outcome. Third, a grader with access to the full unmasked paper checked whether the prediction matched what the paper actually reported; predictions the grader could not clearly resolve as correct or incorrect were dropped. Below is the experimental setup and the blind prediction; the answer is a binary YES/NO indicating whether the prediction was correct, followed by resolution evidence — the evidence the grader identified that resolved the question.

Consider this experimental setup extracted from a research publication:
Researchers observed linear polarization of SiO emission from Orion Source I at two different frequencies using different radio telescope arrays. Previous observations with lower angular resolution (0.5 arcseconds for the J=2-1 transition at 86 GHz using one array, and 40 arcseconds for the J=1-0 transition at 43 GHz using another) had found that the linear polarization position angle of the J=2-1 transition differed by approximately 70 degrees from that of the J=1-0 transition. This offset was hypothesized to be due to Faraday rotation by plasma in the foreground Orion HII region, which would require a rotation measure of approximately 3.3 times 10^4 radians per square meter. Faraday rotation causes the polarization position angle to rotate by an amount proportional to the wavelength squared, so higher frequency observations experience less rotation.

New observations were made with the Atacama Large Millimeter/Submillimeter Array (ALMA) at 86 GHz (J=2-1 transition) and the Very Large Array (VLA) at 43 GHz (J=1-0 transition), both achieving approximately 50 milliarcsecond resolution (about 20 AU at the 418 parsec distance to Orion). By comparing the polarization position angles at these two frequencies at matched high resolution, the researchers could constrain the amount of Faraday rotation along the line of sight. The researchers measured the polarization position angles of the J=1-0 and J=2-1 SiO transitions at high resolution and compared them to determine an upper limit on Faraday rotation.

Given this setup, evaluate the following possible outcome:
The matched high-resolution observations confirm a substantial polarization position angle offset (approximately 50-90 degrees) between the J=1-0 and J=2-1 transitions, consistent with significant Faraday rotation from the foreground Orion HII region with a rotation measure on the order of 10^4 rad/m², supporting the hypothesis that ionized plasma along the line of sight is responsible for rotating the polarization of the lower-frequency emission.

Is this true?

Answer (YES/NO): NO